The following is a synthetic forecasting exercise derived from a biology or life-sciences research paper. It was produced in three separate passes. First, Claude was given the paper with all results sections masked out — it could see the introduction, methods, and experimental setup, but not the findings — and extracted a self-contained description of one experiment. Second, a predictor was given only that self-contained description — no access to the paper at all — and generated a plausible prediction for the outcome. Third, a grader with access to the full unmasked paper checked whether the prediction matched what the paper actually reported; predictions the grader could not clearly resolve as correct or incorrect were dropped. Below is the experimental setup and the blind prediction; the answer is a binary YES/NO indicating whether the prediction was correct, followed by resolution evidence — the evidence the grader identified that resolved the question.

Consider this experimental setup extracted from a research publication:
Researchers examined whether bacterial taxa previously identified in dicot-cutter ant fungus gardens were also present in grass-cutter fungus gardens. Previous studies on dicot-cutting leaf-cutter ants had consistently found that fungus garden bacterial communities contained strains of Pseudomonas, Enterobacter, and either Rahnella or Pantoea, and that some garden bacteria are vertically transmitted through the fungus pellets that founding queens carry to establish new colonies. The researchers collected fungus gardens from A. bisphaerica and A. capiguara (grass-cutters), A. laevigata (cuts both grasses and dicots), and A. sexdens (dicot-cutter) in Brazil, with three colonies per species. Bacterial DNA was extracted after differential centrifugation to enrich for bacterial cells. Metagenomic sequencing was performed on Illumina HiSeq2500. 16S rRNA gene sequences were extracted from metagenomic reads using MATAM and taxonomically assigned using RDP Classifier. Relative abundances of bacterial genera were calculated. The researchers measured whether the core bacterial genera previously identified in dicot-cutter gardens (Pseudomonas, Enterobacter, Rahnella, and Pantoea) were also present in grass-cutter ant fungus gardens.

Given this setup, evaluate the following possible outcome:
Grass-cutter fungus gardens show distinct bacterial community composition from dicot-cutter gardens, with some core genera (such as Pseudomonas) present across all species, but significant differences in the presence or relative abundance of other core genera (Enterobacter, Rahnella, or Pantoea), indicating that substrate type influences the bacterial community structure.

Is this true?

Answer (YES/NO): NO